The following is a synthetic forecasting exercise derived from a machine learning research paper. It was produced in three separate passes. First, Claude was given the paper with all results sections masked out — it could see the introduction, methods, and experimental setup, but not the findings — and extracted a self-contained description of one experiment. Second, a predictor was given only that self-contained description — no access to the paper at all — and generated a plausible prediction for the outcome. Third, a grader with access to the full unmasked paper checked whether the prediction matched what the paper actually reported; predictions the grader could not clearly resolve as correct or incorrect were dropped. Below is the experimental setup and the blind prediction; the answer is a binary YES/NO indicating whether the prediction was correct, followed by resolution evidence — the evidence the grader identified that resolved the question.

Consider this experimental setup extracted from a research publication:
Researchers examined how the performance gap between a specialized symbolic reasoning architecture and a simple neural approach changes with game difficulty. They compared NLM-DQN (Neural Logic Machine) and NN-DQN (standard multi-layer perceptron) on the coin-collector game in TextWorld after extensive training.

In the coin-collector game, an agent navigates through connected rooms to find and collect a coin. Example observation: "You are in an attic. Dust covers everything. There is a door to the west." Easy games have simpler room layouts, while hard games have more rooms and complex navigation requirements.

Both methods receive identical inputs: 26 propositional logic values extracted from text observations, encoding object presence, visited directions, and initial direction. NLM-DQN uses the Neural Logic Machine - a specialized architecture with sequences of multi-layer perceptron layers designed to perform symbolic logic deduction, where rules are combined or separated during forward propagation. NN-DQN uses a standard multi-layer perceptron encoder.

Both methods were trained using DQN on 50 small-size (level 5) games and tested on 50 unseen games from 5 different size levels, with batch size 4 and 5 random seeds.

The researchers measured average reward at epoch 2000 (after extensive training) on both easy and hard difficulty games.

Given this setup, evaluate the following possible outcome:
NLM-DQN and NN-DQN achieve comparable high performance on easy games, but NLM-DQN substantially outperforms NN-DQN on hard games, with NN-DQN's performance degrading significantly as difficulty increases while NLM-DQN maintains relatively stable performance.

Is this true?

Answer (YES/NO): NO